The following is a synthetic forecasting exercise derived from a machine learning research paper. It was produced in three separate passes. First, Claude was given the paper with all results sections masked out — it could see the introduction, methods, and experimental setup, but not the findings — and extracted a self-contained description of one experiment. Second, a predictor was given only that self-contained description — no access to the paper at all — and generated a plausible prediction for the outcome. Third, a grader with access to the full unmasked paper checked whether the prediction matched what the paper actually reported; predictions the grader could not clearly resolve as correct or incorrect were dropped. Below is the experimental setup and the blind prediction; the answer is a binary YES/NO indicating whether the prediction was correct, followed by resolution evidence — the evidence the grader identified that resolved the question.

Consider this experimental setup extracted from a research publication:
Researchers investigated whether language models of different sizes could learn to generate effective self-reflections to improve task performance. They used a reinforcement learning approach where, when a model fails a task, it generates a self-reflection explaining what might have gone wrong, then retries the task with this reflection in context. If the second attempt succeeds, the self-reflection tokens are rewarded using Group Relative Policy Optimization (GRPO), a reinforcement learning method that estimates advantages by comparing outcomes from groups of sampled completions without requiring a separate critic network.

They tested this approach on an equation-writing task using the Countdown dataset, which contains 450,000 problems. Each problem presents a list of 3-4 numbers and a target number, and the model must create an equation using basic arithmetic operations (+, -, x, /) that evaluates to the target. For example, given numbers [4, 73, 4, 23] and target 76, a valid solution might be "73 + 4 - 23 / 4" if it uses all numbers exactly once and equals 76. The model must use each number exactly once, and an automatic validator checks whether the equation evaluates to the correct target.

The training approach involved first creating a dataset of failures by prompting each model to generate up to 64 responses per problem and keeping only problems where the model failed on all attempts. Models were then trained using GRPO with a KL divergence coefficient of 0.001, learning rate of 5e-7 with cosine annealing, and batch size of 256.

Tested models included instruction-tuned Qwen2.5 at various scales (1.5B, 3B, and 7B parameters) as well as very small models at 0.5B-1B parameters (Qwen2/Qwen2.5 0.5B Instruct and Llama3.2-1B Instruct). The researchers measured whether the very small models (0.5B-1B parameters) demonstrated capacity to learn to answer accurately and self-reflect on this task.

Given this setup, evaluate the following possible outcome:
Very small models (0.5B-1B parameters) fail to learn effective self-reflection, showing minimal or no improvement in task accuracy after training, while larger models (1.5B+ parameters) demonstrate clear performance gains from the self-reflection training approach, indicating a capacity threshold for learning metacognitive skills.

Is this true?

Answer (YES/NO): YES